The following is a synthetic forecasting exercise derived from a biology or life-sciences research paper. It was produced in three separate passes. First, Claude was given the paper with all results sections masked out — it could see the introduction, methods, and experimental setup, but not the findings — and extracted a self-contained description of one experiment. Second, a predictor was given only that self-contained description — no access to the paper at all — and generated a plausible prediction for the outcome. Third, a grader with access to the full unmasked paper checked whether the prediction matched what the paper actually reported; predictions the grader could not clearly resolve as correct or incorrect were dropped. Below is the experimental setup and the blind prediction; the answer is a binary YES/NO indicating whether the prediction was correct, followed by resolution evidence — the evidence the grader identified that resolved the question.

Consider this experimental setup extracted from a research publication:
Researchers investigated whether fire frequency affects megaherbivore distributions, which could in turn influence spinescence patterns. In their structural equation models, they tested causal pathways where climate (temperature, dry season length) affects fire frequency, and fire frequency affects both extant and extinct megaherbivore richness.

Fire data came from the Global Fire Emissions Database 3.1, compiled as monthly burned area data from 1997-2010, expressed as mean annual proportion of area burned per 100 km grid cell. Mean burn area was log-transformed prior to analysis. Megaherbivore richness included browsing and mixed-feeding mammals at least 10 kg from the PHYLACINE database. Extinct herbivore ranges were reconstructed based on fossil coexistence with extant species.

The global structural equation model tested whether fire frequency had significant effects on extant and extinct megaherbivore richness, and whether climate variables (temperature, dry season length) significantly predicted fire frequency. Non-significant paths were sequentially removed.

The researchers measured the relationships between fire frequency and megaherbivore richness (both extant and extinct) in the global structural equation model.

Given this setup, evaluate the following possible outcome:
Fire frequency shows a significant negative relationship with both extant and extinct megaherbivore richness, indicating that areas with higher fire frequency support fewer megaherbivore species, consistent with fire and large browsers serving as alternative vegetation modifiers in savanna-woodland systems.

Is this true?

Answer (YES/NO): NO